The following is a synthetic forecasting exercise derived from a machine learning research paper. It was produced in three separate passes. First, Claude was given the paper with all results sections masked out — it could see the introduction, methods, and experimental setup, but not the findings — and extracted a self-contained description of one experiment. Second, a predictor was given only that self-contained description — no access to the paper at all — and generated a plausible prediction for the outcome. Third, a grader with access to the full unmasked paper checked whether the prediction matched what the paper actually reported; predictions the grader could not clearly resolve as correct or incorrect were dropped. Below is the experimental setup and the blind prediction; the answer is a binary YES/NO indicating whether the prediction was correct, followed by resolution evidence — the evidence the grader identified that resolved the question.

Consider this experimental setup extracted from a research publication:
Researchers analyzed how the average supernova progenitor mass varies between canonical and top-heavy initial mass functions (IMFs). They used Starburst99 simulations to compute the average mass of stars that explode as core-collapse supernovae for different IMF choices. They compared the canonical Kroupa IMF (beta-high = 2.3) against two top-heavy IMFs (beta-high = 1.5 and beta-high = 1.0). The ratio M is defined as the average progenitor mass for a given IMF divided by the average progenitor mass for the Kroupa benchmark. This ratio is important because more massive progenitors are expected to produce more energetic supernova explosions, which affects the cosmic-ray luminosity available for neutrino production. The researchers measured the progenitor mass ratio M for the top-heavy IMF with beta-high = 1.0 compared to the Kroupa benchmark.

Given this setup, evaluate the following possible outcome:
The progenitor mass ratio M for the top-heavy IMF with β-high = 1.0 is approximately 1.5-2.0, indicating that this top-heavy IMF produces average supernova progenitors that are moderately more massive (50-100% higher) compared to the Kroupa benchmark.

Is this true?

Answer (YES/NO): NO